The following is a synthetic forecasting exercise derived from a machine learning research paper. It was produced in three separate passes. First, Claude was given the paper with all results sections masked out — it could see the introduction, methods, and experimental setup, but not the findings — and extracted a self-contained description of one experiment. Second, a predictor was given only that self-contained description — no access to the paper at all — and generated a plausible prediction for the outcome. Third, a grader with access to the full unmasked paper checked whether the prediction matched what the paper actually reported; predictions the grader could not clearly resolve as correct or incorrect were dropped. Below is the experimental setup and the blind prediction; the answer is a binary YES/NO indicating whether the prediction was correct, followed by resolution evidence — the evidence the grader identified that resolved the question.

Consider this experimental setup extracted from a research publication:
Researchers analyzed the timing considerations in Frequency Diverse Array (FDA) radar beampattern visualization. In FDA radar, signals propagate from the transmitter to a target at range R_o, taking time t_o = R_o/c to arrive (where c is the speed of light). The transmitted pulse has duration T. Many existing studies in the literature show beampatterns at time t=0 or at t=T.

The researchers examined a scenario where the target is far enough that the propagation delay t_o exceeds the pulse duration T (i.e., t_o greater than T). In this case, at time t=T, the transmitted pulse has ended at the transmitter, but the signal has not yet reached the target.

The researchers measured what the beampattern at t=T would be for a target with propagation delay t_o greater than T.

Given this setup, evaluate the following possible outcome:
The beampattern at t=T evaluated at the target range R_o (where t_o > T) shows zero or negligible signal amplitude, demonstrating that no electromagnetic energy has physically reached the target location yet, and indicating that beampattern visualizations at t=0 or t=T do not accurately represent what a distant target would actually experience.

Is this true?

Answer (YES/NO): YES